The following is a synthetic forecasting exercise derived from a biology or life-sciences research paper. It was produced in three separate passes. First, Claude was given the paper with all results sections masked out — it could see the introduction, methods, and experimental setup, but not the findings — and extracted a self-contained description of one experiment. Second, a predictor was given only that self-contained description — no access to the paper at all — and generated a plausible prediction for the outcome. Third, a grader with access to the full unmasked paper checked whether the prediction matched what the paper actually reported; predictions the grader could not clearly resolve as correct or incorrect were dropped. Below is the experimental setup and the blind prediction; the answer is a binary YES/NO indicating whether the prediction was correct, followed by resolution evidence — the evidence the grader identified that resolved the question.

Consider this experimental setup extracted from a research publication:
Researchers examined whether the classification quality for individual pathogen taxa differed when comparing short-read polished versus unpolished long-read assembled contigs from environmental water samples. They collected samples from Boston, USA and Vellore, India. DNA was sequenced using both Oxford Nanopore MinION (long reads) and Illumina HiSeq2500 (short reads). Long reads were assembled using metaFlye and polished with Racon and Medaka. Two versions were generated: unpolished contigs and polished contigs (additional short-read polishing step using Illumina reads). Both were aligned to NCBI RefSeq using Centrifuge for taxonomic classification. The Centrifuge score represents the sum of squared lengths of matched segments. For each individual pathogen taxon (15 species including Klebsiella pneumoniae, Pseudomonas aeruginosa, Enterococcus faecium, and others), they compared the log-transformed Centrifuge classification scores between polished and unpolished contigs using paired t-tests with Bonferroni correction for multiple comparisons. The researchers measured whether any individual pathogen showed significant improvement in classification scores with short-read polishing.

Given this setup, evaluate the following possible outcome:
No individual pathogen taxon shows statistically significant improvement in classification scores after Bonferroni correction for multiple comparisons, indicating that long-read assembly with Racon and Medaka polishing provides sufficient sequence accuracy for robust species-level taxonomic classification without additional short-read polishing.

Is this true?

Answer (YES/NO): NO